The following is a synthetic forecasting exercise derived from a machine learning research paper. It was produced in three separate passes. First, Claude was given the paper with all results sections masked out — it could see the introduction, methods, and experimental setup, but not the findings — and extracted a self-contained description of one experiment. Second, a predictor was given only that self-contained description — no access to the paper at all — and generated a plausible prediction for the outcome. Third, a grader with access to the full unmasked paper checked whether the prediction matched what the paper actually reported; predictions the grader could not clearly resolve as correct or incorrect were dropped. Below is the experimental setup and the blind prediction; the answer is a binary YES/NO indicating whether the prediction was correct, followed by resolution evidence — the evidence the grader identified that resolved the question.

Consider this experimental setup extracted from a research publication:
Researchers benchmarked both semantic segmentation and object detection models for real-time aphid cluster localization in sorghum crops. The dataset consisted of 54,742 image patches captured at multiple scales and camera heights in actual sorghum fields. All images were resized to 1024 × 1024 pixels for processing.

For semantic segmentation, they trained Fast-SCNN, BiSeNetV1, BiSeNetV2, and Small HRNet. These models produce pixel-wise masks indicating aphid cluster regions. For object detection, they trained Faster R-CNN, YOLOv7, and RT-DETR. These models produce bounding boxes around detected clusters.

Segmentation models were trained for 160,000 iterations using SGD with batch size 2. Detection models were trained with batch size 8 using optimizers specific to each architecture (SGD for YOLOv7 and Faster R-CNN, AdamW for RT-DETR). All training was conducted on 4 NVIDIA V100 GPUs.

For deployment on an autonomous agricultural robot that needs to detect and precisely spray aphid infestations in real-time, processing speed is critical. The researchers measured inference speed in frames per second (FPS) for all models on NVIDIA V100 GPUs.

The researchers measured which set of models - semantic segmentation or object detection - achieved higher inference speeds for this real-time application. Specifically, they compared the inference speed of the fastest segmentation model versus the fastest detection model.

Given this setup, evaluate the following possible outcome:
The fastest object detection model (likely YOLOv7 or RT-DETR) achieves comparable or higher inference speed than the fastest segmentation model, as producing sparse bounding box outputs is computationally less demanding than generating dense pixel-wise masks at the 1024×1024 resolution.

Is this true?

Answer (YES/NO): YES